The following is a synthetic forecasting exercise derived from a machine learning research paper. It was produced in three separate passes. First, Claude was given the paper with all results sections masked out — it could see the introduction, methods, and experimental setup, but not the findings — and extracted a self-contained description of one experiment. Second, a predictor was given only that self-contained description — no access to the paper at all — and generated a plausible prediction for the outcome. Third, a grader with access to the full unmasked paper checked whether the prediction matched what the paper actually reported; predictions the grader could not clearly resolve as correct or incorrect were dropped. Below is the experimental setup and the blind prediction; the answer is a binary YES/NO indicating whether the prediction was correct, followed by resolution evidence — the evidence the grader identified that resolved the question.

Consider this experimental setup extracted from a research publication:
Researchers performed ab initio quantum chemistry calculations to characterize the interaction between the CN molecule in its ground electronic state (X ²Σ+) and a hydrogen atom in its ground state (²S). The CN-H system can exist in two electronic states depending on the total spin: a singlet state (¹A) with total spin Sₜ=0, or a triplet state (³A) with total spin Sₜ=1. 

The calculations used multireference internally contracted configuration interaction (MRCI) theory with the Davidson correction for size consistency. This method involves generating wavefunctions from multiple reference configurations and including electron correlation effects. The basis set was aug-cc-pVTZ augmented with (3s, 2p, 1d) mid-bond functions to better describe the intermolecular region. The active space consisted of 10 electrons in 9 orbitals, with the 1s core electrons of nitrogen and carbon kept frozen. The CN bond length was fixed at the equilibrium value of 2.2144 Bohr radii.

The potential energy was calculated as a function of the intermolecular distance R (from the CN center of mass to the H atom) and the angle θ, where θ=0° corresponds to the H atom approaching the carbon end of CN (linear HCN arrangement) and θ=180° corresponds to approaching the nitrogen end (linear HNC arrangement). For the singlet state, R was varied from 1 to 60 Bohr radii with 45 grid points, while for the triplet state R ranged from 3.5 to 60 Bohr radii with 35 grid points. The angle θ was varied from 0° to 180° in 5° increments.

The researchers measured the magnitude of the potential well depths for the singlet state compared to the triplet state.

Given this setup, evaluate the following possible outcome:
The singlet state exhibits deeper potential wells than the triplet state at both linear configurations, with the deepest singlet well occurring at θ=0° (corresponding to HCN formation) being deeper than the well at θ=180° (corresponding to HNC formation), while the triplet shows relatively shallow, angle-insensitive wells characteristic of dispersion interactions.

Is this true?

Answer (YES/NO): NO